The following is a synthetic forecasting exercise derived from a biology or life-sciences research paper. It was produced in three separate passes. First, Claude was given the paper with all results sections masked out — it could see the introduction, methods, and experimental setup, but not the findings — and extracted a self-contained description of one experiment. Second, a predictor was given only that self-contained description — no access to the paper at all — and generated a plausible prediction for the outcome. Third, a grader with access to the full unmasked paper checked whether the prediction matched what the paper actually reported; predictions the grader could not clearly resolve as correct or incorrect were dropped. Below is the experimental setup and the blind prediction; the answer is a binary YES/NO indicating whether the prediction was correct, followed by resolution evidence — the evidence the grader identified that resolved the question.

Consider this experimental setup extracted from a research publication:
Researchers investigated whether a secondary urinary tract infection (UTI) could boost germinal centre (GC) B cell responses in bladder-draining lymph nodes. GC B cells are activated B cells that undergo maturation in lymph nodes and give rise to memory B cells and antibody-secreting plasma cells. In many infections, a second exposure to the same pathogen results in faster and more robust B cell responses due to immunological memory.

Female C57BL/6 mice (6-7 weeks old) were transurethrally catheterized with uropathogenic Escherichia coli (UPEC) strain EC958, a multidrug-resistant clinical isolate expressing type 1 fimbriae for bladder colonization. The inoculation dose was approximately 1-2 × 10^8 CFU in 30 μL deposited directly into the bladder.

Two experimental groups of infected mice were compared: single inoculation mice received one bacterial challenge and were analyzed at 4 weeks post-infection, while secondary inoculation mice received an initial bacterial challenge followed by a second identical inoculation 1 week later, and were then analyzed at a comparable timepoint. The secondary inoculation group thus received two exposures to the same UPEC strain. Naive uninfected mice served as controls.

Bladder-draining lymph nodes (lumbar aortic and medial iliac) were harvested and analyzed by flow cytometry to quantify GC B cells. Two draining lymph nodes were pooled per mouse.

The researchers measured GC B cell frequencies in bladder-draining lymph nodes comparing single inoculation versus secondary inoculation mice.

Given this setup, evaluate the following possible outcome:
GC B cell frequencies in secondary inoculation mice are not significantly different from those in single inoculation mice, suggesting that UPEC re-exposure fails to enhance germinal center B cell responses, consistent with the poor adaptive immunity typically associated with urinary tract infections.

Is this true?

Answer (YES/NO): YES